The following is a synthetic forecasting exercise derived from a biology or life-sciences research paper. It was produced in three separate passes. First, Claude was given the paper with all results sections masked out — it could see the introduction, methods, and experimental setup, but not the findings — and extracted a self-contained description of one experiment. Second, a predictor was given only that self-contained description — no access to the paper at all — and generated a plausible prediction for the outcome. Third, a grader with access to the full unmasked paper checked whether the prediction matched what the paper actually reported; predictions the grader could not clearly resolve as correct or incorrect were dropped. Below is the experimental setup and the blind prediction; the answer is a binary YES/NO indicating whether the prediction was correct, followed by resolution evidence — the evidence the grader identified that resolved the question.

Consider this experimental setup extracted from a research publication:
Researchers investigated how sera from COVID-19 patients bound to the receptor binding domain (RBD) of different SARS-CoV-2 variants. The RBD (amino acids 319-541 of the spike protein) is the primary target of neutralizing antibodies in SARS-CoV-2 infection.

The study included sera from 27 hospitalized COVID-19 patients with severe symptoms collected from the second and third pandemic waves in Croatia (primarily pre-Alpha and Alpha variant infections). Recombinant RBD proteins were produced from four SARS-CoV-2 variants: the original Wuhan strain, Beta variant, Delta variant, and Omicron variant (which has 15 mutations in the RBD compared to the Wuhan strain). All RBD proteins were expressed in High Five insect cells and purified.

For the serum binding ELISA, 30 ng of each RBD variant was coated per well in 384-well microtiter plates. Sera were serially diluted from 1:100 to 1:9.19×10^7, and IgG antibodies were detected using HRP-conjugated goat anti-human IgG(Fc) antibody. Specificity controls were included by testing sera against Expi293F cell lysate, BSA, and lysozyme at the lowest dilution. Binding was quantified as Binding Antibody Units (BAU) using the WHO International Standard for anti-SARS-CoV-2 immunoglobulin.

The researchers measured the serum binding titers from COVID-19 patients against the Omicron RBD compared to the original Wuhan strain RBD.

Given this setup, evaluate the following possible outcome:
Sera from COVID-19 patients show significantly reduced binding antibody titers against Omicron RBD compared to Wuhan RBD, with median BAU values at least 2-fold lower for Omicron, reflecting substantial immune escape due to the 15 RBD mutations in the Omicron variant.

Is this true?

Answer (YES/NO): YES